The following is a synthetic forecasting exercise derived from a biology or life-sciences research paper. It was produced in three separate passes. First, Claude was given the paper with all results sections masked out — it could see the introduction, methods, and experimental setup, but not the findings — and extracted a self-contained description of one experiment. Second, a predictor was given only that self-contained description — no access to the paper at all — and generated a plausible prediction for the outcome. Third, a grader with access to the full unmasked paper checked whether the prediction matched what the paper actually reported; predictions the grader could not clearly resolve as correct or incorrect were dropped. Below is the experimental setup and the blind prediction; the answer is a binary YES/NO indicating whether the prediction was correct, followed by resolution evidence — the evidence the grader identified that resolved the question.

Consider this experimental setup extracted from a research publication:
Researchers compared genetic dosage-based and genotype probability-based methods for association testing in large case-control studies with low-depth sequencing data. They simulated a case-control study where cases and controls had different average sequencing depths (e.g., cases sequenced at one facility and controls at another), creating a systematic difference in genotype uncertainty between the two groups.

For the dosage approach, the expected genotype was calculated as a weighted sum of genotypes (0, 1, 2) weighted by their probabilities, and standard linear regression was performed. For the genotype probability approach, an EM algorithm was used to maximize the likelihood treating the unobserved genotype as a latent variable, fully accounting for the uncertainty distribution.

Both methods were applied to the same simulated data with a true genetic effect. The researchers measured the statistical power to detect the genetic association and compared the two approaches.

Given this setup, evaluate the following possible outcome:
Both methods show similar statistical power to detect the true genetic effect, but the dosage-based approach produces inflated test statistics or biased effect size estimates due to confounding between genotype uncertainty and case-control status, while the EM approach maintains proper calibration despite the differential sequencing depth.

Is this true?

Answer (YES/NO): NO